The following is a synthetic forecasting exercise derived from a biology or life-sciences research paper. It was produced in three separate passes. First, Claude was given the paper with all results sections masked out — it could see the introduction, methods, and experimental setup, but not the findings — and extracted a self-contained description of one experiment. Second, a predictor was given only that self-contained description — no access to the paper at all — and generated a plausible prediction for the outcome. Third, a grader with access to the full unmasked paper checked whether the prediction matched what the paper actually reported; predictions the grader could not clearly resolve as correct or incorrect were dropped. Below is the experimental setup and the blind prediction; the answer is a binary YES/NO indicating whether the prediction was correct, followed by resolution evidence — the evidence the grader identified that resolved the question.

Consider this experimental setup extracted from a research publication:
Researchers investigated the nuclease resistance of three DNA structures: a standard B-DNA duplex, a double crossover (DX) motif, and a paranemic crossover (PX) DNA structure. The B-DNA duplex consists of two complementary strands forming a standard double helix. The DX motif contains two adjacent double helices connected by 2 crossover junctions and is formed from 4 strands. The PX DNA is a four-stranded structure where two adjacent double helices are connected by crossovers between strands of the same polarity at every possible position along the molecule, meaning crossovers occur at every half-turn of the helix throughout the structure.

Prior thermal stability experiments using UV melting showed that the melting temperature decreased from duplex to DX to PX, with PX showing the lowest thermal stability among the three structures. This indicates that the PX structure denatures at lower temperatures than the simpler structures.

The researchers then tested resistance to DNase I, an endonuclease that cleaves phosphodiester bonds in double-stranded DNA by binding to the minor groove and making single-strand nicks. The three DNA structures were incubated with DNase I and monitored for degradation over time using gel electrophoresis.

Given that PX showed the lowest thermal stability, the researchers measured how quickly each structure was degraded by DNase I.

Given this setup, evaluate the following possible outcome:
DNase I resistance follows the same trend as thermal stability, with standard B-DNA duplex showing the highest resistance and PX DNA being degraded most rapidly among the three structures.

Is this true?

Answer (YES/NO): NO